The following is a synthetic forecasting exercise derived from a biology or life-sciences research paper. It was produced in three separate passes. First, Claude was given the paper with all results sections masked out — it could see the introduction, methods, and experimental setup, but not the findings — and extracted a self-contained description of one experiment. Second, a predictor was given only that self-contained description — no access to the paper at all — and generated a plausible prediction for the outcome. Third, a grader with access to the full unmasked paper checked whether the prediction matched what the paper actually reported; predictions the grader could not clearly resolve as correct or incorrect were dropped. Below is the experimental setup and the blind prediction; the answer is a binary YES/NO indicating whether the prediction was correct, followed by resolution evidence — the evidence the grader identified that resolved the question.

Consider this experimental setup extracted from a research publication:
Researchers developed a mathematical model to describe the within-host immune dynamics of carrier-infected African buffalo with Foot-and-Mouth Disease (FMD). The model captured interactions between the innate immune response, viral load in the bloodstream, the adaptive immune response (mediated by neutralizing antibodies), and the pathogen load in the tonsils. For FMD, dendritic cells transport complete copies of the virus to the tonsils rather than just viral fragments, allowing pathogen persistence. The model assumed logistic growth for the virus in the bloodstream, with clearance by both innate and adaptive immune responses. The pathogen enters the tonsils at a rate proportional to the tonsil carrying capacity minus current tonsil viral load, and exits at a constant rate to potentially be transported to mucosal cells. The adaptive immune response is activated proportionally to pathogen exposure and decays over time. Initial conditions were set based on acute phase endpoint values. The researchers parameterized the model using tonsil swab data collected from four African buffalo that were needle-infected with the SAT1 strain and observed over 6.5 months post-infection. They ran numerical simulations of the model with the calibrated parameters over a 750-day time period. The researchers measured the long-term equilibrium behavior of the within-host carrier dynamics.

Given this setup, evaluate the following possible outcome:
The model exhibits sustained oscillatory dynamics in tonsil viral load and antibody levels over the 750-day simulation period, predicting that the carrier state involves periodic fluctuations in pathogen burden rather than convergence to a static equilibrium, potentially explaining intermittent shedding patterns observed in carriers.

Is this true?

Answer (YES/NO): NO